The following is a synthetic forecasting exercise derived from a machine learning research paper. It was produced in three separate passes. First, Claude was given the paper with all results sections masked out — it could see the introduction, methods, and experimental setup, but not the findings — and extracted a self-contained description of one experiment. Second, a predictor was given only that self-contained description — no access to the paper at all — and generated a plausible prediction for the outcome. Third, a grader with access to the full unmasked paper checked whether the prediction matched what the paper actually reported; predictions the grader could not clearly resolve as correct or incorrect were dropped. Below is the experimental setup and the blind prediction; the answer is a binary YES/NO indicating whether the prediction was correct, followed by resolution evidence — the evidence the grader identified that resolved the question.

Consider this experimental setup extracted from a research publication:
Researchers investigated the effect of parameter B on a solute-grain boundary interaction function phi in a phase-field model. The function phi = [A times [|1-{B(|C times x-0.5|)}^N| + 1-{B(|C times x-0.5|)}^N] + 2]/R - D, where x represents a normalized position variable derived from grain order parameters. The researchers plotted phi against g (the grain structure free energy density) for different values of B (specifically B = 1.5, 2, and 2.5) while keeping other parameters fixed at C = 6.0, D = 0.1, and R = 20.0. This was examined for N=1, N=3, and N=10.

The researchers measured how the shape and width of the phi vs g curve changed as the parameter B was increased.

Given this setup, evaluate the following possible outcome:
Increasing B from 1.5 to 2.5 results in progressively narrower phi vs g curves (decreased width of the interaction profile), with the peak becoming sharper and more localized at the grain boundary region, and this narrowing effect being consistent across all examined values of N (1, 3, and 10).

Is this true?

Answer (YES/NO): NO